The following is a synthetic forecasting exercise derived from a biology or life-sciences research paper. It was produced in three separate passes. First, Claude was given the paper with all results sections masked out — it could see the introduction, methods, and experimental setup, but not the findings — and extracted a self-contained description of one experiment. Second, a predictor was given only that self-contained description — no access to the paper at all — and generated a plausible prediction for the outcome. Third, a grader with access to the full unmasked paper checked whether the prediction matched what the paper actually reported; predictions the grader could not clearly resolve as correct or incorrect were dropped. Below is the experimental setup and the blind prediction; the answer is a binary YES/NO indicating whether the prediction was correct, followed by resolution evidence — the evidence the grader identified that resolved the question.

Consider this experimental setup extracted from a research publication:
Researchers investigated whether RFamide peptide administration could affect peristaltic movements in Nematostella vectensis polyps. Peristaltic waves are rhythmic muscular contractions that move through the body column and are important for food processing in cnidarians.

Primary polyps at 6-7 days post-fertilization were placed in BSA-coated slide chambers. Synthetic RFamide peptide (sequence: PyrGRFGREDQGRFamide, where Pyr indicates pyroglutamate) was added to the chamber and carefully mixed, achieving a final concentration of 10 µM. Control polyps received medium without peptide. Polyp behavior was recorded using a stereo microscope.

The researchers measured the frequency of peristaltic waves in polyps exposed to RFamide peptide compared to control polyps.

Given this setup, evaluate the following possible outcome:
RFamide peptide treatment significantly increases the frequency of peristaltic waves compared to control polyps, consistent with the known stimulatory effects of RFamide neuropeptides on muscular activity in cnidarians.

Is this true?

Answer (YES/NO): NO